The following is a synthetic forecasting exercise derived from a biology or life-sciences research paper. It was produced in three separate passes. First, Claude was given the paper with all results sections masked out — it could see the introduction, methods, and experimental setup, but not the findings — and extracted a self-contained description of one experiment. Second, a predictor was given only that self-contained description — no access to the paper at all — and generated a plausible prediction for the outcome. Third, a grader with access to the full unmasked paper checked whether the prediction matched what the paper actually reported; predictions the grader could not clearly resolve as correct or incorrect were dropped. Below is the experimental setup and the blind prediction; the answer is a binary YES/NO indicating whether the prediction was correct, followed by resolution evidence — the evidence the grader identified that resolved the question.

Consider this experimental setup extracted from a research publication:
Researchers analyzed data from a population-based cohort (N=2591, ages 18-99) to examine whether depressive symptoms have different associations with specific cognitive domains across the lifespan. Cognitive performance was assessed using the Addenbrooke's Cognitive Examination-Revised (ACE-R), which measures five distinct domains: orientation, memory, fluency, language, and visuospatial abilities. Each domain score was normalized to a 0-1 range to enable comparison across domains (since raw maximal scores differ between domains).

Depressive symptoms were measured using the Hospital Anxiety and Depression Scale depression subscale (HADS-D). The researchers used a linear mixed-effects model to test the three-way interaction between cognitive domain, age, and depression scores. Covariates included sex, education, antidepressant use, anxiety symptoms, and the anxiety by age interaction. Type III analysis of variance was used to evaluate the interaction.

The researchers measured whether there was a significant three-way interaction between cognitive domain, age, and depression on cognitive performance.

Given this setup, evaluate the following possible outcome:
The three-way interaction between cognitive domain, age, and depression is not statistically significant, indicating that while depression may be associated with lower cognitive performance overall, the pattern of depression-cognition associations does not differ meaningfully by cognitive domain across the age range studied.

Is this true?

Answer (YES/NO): NO